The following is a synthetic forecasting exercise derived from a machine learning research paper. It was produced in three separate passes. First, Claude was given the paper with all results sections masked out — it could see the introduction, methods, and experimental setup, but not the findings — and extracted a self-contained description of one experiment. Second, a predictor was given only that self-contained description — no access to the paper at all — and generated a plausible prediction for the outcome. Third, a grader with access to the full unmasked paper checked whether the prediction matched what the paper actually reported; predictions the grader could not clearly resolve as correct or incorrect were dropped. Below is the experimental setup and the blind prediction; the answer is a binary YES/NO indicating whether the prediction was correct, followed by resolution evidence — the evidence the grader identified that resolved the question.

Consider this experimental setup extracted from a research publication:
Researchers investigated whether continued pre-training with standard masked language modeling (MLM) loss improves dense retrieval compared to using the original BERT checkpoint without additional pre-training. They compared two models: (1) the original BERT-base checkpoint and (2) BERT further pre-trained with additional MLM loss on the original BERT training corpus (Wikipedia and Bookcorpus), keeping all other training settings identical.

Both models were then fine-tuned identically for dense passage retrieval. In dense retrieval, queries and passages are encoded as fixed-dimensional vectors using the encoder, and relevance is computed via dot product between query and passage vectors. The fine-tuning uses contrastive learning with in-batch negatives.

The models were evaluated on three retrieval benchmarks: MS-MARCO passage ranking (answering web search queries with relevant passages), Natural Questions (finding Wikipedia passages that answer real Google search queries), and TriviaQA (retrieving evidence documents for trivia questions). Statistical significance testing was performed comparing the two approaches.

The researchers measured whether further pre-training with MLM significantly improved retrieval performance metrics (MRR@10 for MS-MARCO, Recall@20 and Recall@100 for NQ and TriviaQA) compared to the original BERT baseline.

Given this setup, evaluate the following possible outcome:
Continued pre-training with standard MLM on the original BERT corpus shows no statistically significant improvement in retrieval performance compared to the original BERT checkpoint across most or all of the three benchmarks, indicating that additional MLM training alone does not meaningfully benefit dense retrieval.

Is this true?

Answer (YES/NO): NO